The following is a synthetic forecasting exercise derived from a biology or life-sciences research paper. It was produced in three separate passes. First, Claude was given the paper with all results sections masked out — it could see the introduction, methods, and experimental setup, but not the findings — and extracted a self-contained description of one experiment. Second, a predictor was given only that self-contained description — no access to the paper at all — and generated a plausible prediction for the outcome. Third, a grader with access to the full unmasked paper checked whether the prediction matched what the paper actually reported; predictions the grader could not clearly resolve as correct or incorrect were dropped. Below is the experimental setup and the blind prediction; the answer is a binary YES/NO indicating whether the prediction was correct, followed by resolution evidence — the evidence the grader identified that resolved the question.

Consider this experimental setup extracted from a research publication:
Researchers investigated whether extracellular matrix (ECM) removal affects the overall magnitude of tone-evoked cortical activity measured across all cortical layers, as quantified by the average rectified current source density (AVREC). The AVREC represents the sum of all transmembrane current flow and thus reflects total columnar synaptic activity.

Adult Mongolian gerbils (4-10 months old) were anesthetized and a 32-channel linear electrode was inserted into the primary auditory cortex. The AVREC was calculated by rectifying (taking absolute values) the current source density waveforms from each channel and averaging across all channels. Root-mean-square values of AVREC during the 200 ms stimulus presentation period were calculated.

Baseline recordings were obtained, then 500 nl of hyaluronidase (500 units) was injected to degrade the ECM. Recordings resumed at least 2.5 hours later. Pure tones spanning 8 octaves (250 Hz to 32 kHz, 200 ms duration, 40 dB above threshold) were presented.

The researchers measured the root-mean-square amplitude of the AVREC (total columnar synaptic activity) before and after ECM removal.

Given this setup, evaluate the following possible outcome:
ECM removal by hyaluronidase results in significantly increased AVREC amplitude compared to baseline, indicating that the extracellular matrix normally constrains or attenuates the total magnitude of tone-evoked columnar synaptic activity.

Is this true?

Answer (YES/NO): YES